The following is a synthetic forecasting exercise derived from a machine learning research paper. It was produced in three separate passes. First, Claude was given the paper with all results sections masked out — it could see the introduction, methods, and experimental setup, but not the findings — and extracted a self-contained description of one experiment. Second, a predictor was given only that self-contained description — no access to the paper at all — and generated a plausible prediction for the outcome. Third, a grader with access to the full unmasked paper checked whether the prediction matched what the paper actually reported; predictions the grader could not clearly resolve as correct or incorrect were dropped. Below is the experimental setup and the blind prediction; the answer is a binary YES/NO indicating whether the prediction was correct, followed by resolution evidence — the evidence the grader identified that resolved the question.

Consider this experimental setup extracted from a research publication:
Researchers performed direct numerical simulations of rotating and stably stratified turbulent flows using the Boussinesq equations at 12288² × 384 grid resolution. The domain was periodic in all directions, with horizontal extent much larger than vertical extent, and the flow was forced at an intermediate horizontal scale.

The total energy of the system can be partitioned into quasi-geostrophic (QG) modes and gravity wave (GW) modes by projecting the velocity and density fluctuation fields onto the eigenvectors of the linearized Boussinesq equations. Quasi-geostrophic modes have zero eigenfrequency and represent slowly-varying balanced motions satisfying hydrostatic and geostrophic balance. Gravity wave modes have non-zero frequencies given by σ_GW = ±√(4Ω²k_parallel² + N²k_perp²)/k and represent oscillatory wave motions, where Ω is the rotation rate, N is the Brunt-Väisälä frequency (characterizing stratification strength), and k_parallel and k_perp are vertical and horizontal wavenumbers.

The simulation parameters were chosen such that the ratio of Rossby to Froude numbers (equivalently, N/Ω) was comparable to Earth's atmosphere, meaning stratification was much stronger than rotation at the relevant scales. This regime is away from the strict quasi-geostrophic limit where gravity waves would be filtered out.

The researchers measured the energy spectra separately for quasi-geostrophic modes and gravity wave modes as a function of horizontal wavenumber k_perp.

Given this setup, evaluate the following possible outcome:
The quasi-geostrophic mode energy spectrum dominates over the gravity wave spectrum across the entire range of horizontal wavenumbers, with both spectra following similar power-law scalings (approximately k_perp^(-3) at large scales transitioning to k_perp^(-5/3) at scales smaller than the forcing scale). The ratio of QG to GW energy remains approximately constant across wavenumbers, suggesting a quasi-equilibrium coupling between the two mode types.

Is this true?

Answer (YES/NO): NO